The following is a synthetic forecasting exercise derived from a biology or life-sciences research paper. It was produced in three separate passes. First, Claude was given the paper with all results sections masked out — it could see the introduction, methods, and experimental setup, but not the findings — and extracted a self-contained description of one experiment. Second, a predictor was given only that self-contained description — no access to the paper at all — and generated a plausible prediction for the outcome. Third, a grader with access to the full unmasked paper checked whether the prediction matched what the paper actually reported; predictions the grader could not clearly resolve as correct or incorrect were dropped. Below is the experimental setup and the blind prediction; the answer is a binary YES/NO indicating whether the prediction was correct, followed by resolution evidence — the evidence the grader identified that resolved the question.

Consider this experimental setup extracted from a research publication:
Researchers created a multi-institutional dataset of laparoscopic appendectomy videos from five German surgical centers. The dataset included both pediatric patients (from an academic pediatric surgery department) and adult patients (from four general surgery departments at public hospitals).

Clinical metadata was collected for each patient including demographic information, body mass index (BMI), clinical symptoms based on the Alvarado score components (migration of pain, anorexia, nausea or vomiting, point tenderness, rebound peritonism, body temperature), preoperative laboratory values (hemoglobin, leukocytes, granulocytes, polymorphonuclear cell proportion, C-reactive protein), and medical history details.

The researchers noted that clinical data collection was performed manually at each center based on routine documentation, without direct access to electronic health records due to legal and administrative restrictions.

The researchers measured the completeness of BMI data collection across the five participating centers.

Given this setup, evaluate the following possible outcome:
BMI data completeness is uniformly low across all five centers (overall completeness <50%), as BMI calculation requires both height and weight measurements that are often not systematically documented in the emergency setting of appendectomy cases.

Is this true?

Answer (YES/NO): NO